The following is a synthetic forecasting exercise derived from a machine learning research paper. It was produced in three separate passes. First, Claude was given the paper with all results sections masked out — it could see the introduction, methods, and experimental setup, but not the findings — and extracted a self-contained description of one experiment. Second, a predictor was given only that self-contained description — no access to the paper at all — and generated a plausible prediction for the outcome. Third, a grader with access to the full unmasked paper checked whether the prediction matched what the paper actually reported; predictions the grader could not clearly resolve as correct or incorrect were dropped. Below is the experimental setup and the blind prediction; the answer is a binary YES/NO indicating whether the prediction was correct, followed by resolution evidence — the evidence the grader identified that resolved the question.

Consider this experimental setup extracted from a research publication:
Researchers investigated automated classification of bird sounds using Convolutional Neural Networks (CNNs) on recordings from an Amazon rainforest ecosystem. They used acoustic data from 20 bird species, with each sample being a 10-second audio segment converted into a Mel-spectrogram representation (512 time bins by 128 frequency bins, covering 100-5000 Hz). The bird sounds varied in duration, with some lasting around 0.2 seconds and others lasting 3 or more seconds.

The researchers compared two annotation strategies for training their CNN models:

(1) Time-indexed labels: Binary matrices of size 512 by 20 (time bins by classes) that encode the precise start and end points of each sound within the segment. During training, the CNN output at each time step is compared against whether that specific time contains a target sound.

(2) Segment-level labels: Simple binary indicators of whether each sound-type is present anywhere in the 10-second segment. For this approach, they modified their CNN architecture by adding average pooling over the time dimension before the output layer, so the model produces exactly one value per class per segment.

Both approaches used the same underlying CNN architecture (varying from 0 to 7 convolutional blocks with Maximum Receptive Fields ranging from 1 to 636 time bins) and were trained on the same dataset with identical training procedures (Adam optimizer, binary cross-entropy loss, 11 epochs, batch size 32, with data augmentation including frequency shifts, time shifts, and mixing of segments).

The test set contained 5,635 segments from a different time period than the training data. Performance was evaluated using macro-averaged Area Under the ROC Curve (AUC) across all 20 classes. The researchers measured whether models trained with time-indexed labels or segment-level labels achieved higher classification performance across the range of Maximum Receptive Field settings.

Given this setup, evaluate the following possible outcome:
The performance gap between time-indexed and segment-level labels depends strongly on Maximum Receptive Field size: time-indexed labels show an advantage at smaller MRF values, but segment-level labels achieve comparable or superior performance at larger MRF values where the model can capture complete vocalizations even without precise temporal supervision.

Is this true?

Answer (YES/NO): NO